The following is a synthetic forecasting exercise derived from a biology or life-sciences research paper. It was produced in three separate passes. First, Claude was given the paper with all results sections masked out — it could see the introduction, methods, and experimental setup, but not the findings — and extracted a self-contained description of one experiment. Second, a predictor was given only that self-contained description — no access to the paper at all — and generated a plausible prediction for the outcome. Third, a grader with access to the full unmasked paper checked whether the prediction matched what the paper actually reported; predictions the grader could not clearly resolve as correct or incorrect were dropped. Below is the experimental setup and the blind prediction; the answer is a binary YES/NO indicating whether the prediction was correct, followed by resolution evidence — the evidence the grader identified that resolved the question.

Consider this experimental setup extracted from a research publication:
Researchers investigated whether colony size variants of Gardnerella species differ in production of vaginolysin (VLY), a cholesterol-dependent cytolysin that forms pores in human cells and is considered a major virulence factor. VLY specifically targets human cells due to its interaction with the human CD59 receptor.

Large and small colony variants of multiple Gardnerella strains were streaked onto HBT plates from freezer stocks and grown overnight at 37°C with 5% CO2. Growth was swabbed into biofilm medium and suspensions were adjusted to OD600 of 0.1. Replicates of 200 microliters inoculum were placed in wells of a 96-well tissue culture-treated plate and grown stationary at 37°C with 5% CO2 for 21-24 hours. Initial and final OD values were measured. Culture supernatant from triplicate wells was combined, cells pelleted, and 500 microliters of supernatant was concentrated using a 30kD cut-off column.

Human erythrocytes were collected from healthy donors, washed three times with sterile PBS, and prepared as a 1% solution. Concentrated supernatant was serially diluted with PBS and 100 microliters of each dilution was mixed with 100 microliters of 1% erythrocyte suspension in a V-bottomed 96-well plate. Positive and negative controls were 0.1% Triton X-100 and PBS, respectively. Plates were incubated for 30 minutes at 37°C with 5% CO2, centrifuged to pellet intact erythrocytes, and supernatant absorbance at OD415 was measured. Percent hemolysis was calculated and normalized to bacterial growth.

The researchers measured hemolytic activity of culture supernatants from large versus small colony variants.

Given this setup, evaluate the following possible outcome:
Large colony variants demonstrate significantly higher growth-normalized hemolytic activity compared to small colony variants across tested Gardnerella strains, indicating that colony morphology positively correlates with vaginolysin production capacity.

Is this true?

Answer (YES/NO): NO